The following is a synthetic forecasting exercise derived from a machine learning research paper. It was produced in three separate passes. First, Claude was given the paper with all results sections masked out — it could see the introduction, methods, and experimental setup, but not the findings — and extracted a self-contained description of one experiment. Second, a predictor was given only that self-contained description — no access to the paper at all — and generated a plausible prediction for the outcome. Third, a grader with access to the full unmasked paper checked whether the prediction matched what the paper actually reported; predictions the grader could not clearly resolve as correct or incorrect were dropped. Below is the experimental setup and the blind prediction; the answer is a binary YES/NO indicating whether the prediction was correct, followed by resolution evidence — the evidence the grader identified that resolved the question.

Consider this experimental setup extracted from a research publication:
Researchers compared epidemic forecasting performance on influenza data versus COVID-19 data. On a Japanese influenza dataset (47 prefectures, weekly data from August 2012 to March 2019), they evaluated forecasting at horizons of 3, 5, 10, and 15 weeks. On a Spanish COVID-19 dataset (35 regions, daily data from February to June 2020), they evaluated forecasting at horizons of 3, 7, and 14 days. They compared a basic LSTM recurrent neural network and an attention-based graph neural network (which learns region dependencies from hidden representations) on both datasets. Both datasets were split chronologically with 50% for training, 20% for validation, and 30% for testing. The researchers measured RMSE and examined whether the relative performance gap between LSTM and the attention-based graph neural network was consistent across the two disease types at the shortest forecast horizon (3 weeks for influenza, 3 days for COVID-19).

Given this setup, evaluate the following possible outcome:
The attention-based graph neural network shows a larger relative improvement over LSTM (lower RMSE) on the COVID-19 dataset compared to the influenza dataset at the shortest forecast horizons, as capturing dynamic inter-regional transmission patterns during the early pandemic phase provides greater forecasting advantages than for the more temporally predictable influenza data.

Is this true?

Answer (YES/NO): NO